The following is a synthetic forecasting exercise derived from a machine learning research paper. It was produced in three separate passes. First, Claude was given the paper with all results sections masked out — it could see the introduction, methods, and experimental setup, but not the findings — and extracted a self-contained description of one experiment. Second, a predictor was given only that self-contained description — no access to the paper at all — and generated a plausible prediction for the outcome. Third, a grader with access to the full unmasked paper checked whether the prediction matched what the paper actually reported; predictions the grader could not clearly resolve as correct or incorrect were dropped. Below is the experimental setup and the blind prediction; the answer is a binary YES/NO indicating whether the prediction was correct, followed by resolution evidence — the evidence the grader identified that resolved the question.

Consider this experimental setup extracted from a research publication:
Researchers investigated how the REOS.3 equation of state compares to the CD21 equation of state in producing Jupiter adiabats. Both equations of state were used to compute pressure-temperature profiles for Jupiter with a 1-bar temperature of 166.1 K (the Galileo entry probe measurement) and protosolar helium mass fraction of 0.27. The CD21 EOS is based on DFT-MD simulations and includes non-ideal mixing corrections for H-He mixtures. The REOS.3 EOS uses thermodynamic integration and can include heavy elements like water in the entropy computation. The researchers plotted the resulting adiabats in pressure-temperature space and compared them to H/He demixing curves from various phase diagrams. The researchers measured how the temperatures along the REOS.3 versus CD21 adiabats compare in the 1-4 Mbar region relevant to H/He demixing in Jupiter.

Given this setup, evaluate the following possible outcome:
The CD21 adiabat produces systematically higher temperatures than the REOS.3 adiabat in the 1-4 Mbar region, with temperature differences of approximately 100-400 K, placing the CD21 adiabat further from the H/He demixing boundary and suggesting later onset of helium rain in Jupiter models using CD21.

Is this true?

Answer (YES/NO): NO